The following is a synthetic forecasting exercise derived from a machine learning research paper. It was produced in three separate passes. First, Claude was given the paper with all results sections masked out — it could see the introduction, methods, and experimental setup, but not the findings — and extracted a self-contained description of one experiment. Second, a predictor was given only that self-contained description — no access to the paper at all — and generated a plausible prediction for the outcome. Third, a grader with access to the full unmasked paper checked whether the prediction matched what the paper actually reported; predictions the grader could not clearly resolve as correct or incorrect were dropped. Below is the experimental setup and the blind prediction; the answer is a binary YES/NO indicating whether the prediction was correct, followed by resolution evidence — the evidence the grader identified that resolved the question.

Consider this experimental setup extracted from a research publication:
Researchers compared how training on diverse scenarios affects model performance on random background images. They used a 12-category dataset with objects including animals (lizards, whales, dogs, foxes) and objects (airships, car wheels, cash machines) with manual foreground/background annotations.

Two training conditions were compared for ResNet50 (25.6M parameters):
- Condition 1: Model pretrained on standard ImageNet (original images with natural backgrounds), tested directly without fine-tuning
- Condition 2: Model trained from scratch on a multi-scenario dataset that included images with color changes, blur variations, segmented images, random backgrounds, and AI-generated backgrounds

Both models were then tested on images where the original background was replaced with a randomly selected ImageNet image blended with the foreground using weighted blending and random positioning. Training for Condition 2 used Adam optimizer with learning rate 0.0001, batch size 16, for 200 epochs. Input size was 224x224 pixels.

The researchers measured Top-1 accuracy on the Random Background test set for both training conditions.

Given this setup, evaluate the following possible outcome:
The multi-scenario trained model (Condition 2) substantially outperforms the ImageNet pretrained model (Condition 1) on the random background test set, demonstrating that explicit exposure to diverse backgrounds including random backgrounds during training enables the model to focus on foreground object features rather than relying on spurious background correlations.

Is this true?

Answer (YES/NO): YES